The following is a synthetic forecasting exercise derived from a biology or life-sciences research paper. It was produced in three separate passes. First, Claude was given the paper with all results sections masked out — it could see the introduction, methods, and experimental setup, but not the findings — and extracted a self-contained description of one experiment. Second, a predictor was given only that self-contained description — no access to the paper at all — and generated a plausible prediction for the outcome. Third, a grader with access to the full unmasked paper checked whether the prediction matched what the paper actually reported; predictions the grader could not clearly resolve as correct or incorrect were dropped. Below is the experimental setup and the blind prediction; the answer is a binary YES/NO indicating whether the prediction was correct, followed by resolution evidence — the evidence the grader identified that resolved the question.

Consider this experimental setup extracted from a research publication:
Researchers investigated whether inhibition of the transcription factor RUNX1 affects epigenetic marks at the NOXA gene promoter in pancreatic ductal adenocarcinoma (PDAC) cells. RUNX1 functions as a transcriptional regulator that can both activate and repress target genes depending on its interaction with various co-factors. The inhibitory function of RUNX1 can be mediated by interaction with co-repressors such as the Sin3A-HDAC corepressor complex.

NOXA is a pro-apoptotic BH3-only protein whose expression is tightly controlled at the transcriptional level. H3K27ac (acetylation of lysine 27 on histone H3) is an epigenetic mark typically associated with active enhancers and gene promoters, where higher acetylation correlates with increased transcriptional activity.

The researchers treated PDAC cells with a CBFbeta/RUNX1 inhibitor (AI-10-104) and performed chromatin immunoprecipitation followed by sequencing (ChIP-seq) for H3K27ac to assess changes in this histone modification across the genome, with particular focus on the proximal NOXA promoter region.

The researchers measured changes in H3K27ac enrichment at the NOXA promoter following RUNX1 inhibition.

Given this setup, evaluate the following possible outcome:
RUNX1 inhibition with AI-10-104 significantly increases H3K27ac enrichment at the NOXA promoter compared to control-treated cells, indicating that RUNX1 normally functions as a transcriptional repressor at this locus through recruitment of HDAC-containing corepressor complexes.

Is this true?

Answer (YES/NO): YES